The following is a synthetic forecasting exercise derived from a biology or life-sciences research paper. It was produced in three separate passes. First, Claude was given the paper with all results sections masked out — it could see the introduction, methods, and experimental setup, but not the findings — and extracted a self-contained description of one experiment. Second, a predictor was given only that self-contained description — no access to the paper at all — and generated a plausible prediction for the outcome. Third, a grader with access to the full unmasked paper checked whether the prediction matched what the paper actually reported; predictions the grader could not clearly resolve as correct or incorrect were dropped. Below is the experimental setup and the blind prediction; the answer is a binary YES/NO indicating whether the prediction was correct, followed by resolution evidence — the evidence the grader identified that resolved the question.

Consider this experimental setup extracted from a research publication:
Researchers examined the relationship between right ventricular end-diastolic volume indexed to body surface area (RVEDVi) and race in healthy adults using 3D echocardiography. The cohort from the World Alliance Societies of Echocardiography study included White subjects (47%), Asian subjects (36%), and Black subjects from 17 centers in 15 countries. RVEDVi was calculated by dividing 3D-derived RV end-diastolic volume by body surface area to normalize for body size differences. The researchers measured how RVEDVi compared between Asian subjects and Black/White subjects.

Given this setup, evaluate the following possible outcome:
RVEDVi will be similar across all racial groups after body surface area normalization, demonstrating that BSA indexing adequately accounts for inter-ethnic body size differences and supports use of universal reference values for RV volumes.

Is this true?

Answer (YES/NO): NO